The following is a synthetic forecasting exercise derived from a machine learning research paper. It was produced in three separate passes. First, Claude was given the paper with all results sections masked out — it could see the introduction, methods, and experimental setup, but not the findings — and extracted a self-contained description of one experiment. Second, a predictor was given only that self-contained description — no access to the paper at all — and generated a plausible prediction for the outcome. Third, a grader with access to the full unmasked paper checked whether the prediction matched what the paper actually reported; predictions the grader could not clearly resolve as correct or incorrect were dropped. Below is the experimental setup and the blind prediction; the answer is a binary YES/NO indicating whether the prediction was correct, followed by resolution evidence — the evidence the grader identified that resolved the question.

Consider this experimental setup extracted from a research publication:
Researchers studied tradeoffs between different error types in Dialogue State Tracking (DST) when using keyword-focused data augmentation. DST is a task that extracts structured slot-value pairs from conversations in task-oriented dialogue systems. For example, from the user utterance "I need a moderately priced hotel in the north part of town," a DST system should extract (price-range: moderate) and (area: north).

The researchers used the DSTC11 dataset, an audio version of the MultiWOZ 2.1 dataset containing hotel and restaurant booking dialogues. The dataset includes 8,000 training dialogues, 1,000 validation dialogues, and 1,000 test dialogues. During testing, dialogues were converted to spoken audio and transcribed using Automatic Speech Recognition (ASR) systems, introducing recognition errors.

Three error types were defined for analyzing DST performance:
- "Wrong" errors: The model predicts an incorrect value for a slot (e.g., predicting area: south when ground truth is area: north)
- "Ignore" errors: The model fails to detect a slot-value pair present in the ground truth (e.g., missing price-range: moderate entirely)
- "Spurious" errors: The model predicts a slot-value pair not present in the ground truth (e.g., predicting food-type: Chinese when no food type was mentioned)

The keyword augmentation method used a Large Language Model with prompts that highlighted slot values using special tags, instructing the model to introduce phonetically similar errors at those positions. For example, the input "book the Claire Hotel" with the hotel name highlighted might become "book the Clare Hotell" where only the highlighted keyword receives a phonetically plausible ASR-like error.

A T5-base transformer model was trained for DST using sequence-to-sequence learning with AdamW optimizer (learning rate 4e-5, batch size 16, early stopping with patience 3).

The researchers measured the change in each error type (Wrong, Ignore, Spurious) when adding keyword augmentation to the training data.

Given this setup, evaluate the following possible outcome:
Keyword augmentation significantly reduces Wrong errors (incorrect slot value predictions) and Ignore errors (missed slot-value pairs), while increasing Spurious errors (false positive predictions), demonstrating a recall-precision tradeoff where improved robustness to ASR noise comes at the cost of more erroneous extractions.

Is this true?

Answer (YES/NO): YES